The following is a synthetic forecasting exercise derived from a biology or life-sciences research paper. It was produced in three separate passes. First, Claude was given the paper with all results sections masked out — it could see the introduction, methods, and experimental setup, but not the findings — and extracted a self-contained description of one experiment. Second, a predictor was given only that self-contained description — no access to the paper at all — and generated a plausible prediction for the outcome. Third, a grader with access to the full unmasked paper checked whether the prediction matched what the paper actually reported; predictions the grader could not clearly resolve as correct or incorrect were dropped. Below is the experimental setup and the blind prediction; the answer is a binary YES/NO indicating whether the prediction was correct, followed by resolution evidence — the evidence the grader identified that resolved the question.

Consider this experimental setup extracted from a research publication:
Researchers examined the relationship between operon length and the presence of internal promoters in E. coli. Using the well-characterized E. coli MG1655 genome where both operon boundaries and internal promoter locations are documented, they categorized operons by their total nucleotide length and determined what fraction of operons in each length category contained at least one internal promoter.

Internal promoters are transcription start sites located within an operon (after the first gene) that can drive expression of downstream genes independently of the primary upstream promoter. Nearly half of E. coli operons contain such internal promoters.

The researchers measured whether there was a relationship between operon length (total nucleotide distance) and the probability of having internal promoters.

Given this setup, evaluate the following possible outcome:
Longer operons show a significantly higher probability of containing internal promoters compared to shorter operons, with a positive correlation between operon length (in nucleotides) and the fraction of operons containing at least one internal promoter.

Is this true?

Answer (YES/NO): YES